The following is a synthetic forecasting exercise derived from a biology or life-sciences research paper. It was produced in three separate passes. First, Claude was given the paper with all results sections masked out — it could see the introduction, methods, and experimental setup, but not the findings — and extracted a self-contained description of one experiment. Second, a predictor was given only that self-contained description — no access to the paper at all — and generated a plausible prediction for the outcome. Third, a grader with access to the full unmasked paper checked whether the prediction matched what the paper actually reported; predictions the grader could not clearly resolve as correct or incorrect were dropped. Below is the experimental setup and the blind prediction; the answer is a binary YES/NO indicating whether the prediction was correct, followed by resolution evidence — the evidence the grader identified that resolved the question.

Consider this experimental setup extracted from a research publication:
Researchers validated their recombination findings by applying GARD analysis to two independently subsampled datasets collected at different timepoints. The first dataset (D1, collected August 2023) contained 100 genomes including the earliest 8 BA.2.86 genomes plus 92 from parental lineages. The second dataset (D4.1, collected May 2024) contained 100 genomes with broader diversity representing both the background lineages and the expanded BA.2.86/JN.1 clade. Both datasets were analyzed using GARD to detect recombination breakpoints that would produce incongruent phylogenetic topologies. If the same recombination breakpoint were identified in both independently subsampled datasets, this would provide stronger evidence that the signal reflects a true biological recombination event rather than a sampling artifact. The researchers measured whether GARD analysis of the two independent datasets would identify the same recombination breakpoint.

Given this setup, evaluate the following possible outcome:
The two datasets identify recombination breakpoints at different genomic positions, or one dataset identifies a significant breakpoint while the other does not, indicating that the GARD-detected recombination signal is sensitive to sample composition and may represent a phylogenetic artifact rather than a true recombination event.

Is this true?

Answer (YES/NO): NO